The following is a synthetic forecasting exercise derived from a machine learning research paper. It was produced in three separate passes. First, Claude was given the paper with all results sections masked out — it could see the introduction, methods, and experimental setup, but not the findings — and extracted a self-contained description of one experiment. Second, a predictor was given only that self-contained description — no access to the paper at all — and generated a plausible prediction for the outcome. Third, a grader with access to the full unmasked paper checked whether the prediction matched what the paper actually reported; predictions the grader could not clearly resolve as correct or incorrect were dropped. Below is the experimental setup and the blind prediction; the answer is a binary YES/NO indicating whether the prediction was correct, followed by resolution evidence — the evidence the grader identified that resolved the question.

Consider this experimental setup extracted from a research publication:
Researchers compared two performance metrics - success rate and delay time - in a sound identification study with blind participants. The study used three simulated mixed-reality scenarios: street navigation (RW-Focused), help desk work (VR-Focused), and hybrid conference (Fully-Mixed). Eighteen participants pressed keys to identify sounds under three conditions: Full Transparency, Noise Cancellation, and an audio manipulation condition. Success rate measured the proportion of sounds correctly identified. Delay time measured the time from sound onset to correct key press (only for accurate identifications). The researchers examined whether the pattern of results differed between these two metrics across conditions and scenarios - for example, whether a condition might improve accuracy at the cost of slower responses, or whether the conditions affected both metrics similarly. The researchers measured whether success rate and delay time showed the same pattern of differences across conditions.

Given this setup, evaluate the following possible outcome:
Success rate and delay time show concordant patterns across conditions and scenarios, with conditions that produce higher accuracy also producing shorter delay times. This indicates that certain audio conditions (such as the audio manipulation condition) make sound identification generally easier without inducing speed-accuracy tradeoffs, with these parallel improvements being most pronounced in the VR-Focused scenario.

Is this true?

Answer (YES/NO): NO